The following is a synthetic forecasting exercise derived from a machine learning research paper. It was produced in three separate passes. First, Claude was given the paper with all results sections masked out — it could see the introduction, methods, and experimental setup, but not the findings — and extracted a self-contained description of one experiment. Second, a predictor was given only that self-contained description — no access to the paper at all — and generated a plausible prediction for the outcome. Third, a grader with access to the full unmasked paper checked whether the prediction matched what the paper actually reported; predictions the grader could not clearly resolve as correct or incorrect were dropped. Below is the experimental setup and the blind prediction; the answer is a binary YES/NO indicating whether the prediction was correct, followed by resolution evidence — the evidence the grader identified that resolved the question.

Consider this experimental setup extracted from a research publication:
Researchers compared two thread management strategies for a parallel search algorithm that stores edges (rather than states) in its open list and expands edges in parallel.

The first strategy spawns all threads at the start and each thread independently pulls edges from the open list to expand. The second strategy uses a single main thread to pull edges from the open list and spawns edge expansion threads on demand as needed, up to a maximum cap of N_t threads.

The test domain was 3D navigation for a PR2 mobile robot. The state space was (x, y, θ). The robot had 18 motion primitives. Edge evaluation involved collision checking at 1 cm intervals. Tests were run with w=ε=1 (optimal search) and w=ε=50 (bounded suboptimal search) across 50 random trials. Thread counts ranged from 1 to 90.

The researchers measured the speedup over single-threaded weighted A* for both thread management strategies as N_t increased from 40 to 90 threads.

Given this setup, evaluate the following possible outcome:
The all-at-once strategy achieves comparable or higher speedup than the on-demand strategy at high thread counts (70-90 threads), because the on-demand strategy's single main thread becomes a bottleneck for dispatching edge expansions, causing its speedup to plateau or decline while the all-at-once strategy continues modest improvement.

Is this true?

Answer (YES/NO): NO